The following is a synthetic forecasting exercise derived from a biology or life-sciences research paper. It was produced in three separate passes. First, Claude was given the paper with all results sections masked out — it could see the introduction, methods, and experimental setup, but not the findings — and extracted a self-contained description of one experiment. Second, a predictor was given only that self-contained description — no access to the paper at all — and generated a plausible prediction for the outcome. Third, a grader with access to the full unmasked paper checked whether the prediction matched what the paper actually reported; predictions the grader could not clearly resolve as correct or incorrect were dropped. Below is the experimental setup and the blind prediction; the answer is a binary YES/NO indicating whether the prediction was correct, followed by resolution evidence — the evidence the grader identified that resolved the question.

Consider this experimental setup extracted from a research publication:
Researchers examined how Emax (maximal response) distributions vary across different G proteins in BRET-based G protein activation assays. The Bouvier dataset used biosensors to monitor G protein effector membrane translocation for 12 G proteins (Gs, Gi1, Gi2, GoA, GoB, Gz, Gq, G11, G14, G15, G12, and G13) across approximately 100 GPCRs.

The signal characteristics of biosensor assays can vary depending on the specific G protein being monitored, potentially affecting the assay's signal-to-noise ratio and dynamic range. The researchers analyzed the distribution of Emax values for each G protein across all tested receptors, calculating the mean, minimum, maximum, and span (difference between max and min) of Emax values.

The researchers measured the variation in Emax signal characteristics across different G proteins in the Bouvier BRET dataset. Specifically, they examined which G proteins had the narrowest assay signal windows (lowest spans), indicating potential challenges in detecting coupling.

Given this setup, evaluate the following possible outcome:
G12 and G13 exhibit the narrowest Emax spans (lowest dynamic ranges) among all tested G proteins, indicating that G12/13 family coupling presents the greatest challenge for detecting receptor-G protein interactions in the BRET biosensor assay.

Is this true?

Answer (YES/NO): NO